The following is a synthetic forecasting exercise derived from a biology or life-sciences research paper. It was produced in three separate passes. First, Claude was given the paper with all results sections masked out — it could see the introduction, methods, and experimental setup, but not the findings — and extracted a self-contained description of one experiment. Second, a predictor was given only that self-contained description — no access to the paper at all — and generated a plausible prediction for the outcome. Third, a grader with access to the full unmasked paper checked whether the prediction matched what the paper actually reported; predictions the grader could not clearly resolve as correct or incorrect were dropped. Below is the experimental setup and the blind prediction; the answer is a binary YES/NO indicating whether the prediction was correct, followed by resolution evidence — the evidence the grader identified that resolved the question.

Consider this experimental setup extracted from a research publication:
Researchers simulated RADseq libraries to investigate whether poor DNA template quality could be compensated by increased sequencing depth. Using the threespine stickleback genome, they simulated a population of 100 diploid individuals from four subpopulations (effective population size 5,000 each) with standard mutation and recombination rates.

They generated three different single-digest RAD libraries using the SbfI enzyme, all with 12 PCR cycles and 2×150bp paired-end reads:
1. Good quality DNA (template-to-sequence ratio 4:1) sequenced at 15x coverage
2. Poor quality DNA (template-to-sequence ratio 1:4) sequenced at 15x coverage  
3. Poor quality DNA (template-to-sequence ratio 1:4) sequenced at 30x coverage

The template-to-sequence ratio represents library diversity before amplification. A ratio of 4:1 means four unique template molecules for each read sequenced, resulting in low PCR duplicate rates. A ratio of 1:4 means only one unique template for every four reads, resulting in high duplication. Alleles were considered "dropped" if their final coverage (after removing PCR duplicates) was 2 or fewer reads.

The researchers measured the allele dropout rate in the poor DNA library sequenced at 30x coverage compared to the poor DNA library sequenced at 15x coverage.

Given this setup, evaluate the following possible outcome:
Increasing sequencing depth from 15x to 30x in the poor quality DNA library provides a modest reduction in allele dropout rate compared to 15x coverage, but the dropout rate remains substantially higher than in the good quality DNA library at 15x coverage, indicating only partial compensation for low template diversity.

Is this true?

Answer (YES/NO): NO